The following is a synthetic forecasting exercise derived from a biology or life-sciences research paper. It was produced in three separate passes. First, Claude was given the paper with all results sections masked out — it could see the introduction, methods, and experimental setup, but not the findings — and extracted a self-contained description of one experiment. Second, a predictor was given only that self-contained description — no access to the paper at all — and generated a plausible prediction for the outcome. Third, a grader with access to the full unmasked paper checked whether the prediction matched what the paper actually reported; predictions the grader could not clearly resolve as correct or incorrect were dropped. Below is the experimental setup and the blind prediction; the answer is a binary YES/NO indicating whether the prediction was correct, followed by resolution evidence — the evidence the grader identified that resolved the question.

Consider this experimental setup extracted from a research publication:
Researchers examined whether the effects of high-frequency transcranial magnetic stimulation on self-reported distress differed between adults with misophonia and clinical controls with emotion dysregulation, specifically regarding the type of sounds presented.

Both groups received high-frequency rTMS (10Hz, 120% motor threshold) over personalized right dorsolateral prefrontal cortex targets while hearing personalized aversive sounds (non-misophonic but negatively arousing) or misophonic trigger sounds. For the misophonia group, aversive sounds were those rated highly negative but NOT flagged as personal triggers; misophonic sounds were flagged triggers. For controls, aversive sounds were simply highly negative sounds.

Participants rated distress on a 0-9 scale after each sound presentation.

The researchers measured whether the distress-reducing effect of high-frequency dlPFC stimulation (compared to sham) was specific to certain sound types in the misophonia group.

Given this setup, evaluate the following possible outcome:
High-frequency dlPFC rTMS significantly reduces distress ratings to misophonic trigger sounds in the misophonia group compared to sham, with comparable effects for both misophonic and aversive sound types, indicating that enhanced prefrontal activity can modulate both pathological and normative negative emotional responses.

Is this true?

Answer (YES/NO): NO